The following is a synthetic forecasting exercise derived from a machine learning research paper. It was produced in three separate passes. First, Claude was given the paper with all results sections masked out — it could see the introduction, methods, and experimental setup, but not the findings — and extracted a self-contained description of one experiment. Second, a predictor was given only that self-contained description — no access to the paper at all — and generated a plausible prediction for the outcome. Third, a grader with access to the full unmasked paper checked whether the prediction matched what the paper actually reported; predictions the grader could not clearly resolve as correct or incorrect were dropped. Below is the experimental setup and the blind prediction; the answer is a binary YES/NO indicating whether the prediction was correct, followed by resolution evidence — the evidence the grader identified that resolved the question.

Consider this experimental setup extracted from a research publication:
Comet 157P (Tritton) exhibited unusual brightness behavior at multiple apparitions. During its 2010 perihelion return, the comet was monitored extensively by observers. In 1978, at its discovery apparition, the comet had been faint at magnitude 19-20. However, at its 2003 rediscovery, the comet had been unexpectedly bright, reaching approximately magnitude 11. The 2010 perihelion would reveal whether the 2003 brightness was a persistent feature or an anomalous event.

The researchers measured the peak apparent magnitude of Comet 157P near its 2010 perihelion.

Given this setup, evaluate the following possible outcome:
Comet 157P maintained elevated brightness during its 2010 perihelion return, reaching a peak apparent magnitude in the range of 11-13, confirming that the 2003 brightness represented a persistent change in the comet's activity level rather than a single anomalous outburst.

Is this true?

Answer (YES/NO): NO